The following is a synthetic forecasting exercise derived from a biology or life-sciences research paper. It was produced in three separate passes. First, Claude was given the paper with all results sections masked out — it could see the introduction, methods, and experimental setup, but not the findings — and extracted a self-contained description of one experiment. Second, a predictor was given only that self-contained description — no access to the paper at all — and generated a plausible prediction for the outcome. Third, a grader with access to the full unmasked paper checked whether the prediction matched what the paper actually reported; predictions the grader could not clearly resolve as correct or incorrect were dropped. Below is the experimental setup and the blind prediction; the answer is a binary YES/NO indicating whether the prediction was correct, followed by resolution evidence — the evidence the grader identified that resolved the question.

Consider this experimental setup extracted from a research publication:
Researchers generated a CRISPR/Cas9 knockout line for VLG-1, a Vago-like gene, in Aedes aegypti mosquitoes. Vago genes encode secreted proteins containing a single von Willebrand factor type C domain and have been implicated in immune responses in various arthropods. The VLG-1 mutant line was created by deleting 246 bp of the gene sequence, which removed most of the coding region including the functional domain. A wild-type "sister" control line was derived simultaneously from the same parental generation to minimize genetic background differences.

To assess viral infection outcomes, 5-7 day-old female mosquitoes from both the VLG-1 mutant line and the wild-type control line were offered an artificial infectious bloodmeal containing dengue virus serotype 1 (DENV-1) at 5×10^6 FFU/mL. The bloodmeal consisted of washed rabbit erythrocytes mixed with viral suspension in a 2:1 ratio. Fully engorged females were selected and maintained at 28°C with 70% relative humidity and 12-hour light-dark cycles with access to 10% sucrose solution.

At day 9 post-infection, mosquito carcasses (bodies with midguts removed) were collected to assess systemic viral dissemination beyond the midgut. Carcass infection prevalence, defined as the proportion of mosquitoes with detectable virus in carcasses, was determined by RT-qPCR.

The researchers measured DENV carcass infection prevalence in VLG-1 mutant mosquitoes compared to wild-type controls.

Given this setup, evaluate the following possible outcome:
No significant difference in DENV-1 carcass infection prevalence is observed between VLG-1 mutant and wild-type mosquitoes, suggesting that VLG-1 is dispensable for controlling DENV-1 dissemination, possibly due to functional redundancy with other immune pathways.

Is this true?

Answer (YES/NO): NO